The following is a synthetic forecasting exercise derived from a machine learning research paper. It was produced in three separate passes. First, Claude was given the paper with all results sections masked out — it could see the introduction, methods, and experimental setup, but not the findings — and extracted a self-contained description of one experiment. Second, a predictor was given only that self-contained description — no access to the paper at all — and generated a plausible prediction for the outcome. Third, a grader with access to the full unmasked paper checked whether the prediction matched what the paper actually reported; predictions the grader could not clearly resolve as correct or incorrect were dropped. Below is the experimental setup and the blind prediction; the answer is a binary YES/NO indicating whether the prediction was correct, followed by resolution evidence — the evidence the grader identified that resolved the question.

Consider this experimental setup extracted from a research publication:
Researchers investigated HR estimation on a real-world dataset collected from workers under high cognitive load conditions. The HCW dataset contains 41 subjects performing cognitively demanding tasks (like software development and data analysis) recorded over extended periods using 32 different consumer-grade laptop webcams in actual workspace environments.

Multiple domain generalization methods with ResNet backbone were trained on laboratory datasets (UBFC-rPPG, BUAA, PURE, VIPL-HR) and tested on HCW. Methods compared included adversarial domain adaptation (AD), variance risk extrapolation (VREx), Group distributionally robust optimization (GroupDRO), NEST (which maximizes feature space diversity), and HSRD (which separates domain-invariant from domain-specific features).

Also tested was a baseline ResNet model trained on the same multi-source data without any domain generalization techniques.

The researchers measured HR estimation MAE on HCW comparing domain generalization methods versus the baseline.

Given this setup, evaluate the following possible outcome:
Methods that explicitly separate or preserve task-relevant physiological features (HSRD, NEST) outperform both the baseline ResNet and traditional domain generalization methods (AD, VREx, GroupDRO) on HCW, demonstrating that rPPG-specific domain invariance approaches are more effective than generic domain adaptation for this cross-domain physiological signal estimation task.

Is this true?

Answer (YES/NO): NO